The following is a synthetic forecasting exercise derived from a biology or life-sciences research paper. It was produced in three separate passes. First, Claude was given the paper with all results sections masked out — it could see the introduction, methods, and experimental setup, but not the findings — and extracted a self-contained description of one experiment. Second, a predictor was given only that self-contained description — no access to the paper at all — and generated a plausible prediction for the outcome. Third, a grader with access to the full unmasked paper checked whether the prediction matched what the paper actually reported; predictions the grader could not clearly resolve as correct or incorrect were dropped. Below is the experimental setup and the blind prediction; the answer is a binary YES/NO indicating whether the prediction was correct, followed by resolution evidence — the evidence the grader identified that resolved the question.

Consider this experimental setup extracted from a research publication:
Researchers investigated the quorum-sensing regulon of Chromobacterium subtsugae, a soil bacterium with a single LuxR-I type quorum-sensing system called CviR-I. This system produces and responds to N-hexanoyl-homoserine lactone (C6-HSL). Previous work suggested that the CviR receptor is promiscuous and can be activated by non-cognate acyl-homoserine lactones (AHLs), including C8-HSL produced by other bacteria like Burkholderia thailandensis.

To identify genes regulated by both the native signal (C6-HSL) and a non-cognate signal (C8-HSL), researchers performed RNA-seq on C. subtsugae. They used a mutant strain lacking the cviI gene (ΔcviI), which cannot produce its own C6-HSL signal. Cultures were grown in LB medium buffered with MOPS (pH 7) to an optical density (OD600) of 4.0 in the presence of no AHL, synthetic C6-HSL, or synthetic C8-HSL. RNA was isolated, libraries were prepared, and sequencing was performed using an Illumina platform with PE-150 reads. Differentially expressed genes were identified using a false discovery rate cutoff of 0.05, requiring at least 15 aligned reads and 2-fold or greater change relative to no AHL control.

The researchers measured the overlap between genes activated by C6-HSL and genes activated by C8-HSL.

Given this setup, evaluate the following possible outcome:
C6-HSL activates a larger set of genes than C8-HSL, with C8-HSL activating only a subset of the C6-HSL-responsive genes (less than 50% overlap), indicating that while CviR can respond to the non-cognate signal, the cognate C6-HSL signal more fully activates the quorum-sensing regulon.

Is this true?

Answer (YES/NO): YES